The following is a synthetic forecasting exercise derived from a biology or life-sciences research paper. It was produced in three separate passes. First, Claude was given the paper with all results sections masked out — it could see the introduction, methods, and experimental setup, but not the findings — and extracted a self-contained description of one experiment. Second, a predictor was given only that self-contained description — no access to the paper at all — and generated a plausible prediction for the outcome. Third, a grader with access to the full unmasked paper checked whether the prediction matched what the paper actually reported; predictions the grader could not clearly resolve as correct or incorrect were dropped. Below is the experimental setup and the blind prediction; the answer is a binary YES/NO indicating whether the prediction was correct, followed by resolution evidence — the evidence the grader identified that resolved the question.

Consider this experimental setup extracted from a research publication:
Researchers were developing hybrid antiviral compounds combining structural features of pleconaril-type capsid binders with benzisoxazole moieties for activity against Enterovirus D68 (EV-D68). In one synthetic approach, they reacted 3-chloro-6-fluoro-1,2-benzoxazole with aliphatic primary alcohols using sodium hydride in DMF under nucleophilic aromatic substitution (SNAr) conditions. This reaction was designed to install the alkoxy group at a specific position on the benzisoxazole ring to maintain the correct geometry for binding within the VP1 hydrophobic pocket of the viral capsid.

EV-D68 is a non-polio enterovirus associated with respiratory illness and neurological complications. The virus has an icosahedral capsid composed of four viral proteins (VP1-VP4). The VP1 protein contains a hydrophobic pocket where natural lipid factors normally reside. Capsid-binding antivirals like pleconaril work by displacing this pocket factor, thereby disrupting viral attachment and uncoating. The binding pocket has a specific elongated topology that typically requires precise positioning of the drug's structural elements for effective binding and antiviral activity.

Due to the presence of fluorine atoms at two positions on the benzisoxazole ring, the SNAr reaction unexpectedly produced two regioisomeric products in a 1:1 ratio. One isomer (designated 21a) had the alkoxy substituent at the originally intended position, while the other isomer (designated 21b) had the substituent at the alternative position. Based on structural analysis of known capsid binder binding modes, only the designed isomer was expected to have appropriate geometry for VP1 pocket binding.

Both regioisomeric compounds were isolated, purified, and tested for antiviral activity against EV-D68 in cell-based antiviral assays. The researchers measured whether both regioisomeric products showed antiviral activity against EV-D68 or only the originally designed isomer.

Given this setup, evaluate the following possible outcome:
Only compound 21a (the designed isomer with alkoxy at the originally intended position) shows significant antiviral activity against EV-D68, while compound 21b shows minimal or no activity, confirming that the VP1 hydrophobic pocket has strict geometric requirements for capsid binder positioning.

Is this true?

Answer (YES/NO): NO